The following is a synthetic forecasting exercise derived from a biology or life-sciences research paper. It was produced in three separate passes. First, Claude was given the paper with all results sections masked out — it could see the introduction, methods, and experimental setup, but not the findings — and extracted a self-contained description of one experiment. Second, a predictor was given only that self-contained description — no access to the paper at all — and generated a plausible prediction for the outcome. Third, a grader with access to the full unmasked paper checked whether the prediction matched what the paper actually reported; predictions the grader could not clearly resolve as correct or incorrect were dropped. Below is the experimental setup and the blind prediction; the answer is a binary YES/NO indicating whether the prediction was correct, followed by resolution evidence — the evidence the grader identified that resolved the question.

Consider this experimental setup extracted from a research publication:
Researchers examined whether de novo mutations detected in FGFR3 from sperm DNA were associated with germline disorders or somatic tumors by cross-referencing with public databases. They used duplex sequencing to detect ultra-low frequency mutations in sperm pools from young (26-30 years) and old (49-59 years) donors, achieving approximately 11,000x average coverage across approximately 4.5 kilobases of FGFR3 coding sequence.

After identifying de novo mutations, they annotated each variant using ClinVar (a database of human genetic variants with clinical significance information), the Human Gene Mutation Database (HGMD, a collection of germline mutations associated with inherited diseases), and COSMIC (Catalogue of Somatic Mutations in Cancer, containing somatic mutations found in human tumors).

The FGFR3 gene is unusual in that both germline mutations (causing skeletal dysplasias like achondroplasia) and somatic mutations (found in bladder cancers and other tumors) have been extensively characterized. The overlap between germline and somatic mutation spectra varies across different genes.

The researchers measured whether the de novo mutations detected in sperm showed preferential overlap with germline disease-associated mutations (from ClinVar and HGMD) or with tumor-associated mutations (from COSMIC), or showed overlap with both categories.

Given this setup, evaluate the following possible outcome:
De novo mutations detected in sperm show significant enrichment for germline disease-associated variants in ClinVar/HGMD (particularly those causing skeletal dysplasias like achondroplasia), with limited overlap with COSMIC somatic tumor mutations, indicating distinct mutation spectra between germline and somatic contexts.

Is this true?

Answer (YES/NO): NO